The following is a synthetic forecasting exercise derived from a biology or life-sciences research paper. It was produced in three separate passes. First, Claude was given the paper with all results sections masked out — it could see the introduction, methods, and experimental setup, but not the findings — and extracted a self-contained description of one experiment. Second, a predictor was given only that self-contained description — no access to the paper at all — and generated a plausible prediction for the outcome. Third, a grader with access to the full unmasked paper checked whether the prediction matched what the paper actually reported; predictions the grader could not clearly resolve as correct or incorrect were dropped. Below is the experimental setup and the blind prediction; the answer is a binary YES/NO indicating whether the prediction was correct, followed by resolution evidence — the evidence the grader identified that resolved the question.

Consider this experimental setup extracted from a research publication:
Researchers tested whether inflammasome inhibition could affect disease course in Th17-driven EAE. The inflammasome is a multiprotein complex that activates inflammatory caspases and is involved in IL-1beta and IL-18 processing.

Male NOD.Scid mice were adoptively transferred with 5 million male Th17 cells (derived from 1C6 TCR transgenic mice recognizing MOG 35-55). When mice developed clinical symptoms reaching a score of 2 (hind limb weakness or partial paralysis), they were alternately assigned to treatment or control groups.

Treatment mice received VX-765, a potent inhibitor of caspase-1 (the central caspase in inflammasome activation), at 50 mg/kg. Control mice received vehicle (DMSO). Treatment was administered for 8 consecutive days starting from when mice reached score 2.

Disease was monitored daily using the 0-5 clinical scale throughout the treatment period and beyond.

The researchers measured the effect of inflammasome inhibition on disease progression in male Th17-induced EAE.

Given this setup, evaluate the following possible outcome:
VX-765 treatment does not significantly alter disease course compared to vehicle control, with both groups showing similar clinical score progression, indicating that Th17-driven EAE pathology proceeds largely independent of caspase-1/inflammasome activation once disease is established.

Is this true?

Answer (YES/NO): NO